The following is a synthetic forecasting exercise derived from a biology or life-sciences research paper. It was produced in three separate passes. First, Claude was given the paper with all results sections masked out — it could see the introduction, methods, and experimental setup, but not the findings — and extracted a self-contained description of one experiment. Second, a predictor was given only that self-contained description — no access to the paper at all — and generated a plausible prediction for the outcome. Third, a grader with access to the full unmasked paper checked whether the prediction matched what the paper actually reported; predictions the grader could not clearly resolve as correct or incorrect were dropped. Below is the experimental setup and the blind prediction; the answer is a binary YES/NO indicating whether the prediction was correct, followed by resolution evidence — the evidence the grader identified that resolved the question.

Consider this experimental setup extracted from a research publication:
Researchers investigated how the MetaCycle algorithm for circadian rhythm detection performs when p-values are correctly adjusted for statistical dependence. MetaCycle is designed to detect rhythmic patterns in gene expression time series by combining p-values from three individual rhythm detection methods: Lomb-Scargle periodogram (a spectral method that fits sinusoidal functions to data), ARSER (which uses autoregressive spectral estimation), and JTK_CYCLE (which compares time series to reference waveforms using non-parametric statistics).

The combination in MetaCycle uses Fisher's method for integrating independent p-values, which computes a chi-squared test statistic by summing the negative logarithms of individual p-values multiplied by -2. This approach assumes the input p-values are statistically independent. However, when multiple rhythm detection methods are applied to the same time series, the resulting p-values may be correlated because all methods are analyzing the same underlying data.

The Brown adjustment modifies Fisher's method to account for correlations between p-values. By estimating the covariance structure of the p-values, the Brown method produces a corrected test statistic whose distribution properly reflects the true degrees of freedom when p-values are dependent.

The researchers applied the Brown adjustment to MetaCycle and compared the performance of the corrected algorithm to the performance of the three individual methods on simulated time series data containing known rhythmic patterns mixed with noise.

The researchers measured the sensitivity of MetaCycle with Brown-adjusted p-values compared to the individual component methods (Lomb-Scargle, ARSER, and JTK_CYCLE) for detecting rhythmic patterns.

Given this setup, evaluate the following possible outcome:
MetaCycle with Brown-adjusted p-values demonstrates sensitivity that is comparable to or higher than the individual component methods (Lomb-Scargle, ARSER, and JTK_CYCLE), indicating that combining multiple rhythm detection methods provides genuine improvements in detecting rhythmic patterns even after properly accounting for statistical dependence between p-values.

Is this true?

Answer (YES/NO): NO